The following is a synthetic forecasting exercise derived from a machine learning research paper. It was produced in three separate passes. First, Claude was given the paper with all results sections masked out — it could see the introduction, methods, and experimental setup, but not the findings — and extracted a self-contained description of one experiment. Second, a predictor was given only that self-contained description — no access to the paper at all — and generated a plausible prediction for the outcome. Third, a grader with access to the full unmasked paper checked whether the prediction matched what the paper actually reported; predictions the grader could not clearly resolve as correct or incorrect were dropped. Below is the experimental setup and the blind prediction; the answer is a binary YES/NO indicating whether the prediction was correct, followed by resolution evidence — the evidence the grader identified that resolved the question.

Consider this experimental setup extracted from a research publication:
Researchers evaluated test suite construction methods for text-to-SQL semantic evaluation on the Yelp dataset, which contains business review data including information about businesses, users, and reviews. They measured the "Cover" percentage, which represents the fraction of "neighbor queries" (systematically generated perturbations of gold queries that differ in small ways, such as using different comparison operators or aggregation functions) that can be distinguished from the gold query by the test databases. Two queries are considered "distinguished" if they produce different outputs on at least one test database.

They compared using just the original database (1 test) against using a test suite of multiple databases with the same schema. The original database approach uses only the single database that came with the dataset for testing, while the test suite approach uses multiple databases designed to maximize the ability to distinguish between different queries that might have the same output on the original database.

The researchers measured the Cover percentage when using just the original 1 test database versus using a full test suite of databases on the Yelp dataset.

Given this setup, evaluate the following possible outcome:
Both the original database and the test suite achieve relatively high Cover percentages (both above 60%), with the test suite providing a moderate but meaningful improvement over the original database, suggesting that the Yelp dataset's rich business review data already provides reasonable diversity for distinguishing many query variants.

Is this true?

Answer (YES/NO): NO